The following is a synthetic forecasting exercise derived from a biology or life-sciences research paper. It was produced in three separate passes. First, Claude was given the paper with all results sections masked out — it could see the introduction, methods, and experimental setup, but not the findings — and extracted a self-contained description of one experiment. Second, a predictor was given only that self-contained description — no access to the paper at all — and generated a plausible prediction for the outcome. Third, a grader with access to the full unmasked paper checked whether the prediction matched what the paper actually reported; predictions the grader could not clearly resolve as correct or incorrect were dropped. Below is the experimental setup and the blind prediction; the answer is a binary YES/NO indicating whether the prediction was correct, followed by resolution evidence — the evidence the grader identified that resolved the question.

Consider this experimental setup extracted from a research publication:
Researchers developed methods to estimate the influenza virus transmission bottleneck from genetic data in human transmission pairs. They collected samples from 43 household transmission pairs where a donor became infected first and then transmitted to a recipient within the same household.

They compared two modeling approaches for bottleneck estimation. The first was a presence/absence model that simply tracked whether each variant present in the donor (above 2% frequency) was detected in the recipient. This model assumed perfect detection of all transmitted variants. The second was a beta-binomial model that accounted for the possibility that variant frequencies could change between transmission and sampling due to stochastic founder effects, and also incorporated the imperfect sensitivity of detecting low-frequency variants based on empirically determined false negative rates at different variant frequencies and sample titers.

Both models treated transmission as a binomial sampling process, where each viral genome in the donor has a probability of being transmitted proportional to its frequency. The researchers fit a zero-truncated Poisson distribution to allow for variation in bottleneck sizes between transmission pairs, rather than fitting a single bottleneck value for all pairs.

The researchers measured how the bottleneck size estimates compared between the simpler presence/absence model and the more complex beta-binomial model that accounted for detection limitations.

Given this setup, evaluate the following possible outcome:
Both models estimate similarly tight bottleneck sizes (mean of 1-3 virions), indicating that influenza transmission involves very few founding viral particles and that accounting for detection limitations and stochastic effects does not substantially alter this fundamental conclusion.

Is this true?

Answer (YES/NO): YES